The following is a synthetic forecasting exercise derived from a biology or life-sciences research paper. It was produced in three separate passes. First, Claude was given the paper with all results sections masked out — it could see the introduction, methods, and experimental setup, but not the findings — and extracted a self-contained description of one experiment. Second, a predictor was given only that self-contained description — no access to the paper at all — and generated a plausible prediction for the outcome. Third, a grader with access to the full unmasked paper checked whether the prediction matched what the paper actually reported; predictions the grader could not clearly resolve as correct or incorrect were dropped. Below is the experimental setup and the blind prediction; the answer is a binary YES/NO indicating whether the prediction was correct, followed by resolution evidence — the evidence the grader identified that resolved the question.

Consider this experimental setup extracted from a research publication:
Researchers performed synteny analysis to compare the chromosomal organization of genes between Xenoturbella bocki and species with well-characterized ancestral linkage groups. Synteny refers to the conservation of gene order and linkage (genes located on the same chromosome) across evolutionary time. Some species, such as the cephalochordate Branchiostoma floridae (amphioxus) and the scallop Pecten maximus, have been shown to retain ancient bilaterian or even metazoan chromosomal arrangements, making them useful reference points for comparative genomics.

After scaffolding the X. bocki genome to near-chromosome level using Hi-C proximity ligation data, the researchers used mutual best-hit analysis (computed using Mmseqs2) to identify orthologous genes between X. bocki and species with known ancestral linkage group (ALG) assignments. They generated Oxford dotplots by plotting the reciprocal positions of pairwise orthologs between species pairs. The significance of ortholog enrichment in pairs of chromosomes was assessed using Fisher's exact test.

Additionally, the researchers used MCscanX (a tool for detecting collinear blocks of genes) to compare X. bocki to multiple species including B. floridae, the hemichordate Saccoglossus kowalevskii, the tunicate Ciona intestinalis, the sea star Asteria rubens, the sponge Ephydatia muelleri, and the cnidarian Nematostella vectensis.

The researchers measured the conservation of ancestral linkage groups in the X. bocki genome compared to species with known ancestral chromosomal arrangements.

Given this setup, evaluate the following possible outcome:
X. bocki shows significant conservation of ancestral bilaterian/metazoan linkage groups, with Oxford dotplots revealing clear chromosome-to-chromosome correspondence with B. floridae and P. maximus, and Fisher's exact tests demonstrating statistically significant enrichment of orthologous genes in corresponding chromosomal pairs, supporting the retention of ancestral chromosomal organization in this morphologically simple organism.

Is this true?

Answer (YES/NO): YES